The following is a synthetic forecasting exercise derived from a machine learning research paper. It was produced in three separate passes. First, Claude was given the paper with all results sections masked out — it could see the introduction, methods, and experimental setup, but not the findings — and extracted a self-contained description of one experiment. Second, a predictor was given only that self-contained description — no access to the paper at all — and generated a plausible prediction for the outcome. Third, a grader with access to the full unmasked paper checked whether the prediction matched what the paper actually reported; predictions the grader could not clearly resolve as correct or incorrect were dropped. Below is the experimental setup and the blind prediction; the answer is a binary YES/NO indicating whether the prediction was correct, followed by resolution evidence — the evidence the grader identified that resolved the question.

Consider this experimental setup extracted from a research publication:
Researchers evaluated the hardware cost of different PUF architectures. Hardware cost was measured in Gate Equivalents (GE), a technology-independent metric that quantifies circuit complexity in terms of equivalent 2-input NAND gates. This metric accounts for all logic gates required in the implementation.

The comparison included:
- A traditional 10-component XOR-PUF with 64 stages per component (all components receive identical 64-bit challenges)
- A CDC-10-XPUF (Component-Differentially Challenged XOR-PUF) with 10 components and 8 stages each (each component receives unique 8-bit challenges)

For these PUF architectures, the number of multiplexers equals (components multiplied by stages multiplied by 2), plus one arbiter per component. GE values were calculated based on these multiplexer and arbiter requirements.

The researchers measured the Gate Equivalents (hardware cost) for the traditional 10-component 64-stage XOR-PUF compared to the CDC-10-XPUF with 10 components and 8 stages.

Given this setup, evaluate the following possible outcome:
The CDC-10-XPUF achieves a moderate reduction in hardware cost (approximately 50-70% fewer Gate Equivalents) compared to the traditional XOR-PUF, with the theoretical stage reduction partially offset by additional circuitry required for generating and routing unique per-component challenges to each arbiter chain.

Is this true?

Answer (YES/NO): NO